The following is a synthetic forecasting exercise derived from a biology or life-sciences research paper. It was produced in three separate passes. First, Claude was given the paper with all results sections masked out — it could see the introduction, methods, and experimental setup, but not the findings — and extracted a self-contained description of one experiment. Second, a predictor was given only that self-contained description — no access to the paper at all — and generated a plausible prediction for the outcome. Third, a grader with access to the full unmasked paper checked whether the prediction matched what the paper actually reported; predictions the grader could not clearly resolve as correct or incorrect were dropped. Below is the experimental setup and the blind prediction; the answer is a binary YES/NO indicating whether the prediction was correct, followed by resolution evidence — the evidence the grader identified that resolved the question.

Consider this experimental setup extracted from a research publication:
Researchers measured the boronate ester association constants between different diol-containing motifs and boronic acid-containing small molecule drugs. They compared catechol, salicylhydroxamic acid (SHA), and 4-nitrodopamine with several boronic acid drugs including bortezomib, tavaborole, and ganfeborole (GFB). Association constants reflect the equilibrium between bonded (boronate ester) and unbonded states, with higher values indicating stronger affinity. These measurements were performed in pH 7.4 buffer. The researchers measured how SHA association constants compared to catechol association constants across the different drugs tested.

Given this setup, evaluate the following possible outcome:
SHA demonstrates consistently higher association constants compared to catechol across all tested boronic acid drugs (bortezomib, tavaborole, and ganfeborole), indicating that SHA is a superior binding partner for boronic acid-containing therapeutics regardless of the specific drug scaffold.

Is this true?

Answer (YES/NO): YES